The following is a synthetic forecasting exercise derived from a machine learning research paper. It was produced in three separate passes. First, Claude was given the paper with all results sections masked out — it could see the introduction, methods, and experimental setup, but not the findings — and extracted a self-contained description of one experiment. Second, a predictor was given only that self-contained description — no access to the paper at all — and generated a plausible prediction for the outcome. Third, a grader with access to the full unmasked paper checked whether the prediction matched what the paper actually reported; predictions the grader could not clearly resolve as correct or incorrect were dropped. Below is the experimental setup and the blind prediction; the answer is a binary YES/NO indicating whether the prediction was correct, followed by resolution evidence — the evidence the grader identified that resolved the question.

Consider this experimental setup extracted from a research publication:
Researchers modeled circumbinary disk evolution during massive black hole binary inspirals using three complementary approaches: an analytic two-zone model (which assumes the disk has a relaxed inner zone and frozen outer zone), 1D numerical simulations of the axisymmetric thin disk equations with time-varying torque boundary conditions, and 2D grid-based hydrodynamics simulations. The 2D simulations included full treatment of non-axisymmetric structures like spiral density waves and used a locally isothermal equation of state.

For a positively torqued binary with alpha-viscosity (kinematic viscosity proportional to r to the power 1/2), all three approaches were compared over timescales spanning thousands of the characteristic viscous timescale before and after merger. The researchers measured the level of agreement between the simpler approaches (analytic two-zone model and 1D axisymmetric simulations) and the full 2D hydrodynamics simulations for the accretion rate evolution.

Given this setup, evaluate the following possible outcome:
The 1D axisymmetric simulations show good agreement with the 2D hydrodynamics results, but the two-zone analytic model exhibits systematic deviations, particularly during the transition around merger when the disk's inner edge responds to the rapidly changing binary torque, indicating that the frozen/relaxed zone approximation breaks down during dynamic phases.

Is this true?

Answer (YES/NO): NO